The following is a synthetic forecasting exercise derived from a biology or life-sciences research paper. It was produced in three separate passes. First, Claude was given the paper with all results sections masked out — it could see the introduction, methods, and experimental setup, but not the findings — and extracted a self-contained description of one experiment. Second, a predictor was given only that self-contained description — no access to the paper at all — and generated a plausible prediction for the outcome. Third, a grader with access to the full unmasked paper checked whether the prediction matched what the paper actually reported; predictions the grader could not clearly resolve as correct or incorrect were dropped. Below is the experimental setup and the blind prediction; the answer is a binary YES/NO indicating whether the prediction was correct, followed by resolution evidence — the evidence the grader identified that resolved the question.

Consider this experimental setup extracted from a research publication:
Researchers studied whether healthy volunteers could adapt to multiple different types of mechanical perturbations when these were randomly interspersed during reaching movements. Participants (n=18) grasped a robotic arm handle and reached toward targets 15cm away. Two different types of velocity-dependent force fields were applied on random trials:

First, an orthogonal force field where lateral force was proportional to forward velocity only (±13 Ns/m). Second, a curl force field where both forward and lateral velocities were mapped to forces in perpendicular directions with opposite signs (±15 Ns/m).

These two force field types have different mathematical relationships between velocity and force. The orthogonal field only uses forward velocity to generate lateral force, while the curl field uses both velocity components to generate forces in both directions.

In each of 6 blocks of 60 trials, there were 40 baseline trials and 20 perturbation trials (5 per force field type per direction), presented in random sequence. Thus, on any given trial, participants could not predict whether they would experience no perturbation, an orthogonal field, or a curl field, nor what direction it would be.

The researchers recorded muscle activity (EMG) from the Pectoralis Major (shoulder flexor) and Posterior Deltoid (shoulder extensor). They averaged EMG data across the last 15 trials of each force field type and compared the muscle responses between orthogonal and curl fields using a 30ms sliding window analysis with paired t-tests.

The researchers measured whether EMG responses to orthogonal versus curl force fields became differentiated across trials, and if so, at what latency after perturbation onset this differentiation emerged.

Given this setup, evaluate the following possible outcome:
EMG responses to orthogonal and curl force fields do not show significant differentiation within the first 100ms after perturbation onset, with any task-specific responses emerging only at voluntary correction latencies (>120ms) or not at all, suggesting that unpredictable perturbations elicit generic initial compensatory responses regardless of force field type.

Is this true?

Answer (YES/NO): NO